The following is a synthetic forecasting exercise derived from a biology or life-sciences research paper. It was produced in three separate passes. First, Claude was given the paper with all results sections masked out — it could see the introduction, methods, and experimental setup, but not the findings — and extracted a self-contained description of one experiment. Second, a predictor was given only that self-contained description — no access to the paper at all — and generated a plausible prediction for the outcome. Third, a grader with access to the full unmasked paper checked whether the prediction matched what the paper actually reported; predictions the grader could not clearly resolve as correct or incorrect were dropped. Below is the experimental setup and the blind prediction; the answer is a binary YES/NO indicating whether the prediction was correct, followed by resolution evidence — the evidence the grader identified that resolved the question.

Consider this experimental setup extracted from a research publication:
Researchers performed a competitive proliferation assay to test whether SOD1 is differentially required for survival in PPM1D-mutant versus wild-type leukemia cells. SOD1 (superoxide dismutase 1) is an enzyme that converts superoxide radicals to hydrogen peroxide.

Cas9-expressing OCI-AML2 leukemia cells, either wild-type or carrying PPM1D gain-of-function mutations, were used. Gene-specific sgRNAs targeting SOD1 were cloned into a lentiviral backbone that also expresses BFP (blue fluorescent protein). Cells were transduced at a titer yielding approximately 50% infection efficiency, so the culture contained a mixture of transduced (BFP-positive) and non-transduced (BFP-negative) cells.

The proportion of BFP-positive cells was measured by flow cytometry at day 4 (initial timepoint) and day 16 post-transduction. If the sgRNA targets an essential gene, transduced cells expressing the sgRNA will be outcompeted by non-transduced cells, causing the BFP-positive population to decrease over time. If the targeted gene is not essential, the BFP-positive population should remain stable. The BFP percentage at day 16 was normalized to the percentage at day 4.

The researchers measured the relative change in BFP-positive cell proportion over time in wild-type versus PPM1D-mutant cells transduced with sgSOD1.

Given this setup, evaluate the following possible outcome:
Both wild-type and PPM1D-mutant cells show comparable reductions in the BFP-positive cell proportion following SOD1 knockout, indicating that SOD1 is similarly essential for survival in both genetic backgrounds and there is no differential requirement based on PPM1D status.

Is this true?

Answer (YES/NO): NO